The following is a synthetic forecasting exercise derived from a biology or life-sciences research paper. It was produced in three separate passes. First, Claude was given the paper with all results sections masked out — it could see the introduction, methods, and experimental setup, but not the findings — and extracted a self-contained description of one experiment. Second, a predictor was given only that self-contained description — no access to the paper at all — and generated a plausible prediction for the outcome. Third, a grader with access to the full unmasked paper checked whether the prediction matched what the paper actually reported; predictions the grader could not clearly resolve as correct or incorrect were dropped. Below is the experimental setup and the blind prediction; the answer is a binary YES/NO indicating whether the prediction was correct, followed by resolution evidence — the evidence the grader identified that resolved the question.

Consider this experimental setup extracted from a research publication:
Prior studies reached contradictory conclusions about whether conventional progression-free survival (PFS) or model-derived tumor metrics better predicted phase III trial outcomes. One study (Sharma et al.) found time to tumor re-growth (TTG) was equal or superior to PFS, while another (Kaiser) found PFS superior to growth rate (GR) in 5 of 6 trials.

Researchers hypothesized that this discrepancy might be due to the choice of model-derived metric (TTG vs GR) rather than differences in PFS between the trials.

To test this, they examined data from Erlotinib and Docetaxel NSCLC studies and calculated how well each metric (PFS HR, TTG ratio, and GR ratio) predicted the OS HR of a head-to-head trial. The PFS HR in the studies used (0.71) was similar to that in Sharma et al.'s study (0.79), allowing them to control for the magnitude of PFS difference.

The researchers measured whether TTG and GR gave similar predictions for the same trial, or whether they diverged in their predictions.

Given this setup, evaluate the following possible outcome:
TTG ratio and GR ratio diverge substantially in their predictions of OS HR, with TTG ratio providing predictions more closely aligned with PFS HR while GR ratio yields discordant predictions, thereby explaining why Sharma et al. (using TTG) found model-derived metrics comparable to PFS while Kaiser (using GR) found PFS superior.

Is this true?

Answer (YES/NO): NO